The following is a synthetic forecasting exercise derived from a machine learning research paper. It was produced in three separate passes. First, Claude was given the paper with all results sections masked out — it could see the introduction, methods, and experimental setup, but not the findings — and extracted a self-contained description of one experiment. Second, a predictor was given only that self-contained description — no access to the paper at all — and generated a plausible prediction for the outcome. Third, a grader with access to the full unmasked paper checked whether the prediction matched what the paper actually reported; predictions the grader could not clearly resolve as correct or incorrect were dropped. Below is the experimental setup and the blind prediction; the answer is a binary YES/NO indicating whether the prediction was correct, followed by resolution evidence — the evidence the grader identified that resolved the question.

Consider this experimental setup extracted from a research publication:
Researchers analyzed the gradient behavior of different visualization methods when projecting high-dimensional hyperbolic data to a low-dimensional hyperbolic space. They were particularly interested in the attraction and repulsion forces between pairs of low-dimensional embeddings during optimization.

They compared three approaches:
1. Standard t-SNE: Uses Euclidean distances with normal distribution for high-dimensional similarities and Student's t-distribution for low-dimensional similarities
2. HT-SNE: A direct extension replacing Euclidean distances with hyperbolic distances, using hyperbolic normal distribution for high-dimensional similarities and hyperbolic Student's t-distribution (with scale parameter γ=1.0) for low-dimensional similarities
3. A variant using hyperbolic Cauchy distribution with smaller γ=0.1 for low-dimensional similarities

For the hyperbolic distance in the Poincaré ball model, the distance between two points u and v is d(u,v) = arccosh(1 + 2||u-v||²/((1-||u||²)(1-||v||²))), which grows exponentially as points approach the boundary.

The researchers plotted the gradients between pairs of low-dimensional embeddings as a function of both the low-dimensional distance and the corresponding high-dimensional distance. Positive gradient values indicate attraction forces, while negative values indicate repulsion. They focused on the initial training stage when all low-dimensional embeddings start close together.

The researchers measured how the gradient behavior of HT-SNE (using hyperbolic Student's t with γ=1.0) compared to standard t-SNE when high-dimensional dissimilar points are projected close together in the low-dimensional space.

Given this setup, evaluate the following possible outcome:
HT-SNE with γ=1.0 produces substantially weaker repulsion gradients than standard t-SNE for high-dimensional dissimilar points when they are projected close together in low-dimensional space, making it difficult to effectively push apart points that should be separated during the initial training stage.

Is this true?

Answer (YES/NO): YES